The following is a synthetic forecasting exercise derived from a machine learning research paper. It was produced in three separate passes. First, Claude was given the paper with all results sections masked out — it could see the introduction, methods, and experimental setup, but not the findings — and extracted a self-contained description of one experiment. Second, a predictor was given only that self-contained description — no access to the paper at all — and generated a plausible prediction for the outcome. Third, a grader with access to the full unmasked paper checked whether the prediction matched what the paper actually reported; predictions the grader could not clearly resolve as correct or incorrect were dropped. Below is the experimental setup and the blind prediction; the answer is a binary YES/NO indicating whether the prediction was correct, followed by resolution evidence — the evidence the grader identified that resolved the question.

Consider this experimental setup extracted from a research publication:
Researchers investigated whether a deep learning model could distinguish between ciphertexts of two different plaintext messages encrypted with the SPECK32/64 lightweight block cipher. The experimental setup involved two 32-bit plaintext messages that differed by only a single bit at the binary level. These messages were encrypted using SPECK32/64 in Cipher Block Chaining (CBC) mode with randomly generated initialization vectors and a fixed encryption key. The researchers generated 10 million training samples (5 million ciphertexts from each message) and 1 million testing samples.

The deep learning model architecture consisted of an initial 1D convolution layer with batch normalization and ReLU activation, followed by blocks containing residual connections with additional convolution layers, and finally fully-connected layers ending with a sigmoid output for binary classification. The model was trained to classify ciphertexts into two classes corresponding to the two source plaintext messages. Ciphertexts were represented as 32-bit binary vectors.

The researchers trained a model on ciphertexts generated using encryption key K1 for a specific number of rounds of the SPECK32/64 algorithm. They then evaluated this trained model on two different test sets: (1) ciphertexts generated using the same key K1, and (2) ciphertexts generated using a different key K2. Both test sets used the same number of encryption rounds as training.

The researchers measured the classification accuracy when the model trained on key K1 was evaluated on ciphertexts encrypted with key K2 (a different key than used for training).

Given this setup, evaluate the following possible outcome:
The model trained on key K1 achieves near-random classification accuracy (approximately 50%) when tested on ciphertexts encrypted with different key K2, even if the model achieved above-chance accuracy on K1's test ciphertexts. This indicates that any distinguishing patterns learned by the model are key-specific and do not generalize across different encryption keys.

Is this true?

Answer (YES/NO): YES